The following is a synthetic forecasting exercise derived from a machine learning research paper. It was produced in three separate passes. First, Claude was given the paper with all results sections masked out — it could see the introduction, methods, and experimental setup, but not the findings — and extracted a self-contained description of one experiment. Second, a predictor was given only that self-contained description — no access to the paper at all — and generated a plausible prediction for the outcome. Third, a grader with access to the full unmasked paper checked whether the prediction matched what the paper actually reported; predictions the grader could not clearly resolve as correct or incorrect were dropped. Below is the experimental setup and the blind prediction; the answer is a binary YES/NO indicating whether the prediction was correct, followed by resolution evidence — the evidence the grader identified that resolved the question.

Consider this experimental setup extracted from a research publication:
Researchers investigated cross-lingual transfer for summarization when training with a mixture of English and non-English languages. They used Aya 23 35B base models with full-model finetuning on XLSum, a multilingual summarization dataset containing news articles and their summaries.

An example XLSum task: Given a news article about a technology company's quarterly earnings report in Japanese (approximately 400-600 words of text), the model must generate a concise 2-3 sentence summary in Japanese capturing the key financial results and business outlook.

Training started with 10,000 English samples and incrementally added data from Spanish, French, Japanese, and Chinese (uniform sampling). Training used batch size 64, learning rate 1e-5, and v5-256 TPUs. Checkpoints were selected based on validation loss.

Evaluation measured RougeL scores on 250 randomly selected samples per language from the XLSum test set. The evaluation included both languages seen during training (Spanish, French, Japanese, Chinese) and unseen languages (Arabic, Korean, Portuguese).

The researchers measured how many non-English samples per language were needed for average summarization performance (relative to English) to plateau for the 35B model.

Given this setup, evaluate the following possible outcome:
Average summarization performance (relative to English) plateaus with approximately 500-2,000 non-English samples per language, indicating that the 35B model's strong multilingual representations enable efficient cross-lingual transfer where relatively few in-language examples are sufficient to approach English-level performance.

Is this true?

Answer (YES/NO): NO